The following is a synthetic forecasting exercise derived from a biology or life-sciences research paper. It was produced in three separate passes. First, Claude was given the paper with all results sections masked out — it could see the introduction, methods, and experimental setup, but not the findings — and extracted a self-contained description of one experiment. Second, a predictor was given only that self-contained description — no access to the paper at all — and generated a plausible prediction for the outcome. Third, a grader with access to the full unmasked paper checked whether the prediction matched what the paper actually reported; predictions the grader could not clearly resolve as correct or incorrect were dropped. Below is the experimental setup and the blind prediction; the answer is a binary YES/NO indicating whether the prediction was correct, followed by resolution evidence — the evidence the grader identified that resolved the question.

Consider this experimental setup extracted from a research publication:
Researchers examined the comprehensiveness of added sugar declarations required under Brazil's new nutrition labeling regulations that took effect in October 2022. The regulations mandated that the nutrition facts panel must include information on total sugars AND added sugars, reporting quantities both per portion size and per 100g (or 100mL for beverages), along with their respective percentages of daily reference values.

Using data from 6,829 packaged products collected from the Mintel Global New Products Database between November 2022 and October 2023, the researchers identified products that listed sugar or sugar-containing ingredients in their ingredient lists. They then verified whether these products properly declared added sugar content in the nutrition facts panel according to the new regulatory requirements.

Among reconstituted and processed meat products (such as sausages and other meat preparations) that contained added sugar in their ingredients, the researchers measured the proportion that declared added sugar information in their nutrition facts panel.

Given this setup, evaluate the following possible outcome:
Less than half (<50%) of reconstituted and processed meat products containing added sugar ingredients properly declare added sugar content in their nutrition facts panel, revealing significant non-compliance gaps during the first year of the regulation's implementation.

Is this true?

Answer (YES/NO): YES